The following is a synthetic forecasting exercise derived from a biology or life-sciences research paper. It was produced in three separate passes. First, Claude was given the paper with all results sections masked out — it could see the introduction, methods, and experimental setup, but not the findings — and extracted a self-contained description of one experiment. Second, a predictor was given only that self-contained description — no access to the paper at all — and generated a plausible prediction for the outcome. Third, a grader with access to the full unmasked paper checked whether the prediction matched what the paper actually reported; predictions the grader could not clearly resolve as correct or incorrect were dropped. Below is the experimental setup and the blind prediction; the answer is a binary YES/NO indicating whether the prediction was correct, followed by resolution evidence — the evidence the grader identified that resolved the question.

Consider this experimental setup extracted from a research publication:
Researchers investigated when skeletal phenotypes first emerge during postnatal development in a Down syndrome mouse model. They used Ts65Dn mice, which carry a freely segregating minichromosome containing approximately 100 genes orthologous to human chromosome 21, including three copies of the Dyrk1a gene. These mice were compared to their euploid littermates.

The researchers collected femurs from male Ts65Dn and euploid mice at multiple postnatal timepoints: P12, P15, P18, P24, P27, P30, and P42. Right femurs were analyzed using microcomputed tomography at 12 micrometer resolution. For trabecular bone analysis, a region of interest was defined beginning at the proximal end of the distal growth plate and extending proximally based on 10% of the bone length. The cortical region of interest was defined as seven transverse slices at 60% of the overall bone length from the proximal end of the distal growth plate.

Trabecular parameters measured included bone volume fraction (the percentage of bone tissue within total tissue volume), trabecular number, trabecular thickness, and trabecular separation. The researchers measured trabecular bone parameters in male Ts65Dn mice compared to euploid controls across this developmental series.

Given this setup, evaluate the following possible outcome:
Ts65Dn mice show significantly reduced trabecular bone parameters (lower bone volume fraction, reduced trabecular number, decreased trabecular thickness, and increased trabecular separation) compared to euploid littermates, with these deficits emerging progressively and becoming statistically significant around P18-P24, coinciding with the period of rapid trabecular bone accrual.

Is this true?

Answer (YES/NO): NO